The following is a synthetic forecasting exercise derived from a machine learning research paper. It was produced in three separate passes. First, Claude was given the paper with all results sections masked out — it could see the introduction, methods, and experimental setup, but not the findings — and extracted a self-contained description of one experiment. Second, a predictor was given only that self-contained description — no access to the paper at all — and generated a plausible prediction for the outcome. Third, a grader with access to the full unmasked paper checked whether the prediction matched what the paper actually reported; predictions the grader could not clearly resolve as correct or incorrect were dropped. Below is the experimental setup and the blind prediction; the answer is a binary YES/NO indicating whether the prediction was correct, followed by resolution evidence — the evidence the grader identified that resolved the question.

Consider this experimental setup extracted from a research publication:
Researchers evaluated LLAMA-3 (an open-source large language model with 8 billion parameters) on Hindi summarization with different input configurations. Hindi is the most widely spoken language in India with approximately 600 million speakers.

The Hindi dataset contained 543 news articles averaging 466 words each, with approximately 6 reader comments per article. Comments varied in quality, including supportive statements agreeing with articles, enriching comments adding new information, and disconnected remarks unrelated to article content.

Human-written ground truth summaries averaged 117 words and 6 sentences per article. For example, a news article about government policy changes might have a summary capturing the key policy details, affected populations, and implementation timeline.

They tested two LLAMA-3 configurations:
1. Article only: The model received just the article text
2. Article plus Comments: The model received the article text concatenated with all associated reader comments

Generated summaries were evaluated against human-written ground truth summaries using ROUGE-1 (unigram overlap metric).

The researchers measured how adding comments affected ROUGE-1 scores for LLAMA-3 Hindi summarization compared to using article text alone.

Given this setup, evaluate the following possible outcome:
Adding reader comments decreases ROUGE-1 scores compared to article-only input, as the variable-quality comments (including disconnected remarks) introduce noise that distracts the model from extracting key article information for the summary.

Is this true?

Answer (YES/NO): YES